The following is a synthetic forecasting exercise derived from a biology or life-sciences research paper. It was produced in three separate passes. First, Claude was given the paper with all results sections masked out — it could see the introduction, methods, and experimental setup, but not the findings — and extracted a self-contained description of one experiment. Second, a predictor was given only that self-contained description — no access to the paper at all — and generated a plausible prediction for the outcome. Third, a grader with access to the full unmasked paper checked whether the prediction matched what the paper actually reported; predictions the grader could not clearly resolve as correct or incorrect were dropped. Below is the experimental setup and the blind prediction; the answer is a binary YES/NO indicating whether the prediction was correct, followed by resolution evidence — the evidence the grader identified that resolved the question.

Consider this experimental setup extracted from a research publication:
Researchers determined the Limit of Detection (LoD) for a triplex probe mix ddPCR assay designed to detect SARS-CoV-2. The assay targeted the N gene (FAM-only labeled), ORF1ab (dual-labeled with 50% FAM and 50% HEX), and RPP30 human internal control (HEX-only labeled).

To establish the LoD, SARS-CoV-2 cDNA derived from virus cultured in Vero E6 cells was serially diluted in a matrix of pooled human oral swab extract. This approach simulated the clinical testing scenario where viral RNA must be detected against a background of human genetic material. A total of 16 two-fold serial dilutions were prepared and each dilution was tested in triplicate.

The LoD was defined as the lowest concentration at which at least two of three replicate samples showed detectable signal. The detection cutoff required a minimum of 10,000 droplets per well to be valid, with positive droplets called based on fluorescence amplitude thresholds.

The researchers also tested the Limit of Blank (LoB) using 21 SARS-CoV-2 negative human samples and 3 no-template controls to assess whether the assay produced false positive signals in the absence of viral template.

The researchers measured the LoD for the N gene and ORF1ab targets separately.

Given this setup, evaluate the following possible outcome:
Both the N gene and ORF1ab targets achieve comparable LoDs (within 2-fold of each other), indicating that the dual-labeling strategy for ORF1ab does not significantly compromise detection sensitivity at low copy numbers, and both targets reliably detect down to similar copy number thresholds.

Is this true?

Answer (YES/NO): YES